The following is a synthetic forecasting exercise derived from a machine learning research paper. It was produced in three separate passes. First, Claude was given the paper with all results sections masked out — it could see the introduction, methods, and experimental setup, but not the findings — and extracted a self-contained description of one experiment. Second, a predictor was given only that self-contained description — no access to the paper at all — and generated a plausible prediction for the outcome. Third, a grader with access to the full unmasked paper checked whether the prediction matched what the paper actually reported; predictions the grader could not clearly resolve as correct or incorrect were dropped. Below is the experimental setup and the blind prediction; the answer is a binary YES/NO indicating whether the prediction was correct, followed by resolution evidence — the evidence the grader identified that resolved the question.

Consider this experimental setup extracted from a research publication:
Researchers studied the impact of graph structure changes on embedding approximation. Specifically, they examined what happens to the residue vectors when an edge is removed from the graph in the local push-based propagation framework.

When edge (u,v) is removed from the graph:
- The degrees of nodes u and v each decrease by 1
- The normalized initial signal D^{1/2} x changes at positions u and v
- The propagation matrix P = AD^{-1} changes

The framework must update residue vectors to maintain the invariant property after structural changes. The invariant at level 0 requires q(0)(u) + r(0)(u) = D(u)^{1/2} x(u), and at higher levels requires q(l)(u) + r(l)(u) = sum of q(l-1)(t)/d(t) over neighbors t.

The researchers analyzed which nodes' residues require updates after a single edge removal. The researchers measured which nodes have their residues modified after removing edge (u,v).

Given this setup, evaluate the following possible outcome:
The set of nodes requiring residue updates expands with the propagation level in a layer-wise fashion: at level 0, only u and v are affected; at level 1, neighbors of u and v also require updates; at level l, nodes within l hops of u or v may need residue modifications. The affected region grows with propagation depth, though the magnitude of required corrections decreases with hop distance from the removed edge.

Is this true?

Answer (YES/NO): NO